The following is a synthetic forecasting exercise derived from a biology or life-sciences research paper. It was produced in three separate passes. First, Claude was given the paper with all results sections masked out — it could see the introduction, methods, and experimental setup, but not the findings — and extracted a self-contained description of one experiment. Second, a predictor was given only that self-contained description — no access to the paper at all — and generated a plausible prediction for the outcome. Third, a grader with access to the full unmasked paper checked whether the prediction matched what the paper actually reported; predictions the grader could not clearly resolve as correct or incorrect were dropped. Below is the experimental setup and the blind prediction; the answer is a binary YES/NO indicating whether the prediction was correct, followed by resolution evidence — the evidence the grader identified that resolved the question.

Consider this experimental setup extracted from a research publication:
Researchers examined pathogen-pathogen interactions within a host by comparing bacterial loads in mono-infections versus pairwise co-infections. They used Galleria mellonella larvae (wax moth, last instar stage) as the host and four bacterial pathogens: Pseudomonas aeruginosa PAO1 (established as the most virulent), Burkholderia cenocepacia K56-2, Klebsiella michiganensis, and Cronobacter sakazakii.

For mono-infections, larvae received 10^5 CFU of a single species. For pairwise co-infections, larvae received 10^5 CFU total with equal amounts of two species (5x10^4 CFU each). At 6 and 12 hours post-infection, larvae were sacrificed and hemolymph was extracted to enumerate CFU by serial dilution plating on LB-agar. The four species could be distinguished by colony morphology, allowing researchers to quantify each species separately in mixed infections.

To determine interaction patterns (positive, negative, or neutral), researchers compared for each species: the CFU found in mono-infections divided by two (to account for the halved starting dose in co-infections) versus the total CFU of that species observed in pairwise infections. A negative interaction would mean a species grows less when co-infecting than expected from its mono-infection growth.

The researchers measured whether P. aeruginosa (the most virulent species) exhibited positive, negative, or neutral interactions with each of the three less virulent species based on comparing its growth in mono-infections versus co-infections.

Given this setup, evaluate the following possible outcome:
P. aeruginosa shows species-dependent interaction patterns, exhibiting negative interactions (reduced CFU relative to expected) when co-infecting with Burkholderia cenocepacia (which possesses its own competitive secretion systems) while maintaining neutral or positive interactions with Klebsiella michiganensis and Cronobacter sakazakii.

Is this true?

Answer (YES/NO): NO